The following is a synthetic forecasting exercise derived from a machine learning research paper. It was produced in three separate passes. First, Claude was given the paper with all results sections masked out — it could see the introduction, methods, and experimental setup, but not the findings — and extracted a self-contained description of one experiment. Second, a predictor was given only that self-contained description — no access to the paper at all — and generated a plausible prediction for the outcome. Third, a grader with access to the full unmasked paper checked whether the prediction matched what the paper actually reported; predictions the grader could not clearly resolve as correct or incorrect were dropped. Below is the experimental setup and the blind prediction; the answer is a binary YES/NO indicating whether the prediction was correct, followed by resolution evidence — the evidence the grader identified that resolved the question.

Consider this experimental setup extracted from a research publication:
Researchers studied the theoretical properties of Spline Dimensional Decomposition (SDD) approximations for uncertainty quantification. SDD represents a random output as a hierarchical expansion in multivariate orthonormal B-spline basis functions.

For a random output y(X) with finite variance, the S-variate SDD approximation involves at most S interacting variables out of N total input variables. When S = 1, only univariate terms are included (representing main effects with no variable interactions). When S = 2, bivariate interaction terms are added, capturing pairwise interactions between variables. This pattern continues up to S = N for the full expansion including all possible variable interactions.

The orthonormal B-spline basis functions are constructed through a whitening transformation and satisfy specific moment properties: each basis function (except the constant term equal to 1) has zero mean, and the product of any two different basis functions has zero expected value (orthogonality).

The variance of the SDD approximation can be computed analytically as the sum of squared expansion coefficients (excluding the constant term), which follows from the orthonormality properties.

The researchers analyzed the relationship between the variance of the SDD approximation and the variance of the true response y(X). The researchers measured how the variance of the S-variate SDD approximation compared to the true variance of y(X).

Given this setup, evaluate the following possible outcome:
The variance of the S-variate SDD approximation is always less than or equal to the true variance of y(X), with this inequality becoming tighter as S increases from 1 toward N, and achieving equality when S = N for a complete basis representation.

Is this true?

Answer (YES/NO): NO